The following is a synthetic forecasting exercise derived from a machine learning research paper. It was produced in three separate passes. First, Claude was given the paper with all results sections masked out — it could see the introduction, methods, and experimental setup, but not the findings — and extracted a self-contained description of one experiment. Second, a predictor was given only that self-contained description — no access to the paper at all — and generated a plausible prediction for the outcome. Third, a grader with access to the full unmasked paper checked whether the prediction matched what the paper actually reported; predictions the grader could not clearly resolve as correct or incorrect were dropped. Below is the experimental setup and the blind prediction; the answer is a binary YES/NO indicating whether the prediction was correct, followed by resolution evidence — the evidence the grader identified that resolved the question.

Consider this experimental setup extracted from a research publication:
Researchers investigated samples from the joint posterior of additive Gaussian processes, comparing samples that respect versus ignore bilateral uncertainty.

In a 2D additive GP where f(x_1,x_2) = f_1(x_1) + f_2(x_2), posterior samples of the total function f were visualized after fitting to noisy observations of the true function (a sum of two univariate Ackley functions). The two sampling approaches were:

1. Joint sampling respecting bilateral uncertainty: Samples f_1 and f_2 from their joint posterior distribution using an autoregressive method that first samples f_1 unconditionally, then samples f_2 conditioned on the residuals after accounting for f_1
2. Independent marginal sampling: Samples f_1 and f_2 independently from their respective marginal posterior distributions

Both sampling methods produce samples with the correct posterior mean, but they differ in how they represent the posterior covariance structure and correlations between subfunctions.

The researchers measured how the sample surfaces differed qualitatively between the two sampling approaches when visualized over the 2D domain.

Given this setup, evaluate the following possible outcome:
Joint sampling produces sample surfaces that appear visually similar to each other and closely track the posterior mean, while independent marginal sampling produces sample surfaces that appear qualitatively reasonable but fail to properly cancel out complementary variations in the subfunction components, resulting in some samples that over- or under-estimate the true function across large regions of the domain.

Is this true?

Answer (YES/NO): NO